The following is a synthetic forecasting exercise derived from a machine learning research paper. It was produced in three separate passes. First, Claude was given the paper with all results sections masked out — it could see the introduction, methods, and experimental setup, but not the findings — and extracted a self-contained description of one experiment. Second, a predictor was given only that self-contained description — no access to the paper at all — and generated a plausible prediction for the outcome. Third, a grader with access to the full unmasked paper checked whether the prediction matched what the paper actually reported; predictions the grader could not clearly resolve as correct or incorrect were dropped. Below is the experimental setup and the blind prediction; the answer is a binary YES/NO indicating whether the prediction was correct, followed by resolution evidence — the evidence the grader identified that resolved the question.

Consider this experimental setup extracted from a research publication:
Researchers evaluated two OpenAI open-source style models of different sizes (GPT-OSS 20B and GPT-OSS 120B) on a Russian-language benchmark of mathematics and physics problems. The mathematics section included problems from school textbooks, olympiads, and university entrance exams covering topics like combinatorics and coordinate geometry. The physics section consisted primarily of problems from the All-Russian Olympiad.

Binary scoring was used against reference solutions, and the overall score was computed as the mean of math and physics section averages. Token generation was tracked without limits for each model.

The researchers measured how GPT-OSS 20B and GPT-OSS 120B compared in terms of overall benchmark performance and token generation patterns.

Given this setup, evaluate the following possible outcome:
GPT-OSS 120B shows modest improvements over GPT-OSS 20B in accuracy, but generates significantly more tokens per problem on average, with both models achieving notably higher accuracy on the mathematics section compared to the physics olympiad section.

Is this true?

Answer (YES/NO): NO